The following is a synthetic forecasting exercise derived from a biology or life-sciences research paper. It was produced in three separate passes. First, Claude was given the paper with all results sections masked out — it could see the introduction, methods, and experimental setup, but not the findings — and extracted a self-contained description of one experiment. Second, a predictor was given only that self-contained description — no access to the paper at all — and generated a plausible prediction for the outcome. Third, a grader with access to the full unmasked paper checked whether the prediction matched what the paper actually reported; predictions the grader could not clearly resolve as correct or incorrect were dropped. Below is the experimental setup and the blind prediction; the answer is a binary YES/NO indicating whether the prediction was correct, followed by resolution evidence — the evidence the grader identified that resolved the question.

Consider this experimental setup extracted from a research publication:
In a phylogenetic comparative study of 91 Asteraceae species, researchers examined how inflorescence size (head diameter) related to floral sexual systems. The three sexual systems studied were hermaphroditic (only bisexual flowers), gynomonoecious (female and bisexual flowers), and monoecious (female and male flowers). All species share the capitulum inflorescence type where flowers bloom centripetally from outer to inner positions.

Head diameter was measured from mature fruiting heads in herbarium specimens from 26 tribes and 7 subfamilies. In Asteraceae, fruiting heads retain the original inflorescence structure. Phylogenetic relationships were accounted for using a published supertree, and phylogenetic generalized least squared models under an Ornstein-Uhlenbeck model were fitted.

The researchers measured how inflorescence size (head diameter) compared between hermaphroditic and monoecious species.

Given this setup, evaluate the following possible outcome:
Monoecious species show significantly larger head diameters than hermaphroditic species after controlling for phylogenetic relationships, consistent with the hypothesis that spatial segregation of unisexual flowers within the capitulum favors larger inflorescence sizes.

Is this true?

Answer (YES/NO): NO